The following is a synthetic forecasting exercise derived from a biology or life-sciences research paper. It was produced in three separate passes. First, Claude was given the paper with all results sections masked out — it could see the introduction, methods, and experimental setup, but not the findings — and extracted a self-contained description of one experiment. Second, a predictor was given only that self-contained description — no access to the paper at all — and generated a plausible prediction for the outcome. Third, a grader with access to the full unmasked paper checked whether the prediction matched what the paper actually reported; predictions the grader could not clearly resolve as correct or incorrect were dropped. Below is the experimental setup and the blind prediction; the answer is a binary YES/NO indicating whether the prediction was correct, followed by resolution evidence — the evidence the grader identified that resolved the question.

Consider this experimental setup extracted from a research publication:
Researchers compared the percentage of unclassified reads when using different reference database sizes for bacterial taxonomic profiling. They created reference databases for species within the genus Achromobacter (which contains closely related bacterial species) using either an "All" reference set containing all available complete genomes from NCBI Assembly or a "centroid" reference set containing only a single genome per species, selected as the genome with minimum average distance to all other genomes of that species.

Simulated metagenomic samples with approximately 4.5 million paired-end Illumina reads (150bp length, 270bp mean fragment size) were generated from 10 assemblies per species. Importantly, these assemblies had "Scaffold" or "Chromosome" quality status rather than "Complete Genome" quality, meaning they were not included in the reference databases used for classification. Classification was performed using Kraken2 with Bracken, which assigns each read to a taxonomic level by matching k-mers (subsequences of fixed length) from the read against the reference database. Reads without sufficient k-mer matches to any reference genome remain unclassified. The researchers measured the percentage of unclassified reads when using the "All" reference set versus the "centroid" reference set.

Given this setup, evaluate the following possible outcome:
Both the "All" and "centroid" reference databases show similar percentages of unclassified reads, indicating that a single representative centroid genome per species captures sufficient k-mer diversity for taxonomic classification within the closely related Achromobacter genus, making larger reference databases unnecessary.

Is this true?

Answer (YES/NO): NO